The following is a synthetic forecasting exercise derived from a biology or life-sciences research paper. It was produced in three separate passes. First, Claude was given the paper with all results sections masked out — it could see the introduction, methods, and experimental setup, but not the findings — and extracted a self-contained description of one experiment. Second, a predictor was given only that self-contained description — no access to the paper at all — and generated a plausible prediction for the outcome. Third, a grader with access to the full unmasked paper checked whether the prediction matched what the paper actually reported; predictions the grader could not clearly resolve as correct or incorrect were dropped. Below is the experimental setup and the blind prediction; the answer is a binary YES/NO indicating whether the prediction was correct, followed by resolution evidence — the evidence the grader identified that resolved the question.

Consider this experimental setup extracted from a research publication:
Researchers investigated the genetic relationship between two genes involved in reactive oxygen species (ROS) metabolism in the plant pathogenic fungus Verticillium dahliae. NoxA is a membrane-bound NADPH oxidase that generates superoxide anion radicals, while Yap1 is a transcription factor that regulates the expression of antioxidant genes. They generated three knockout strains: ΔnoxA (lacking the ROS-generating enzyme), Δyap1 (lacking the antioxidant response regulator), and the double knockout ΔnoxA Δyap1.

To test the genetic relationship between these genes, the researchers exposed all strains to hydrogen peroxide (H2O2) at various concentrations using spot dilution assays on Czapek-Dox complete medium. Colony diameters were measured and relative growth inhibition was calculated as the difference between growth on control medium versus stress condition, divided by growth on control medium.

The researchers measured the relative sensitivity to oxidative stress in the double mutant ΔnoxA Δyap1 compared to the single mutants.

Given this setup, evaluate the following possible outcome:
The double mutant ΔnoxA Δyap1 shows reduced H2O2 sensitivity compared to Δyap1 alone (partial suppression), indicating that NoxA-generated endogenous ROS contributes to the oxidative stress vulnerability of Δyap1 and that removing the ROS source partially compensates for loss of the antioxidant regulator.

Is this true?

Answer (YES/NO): NO